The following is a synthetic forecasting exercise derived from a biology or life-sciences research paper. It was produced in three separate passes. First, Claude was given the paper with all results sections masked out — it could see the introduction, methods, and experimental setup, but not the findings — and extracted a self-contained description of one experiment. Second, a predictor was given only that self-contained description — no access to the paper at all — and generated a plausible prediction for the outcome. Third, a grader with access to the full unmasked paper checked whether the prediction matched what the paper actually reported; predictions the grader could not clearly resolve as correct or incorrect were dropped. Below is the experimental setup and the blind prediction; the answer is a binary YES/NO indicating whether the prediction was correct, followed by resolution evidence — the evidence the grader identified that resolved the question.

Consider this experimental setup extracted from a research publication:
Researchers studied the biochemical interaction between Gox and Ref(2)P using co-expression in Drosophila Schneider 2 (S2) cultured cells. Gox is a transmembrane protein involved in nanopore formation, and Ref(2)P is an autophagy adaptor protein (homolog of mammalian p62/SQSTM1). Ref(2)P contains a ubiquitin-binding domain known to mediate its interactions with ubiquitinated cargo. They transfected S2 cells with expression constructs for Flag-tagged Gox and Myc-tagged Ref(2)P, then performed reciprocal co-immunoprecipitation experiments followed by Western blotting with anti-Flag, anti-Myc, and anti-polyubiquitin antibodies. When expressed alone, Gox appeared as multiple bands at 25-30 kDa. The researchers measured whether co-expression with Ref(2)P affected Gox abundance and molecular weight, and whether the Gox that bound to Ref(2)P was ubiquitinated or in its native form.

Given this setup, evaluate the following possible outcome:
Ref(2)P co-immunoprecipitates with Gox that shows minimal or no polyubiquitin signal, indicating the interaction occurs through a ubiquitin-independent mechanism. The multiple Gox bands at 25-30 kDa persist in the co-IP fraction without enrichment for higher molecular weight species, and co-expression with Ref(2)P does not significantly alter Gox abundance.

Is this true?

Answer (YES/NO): NO